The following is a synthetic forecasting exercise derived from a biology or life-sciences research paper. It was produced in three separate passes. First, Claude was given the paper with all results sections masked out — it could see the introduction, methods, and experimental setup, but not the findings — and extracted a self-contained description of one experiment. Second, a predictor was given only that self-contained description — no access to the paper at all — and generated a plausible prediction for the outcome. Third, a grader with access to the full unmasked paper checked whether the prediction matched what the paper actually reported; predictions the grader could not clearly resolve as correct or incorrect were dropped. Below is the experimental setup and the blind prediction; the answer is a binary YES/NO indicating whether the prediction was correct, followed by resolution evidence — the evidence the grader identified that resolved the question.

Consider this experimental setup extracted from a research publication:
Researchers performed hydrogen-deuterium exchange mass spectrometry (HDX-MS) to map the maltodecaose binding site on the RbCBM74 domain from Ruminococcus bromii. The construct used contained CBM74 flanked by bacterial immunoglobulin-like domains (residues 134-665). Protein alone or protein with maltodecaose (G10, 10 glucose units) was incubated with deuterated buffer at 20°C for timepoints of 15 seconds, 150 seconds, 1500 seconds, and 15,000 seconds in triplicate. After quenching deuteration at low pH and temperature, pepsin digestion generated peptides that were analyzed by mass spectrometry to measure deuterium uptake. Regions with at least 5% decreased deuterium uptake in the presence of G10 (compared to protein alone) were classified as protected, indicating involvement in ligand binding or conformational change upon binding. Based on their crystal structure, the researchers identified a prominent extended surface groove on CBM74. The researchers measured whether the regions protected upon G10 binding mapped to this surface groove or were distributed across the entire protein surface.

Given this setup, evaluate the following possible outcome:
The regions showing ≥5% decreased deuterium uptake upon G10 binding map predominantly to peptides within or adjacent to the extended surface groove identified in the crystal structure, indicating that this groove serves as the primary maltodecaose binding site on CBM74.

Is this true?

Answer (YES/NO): YES